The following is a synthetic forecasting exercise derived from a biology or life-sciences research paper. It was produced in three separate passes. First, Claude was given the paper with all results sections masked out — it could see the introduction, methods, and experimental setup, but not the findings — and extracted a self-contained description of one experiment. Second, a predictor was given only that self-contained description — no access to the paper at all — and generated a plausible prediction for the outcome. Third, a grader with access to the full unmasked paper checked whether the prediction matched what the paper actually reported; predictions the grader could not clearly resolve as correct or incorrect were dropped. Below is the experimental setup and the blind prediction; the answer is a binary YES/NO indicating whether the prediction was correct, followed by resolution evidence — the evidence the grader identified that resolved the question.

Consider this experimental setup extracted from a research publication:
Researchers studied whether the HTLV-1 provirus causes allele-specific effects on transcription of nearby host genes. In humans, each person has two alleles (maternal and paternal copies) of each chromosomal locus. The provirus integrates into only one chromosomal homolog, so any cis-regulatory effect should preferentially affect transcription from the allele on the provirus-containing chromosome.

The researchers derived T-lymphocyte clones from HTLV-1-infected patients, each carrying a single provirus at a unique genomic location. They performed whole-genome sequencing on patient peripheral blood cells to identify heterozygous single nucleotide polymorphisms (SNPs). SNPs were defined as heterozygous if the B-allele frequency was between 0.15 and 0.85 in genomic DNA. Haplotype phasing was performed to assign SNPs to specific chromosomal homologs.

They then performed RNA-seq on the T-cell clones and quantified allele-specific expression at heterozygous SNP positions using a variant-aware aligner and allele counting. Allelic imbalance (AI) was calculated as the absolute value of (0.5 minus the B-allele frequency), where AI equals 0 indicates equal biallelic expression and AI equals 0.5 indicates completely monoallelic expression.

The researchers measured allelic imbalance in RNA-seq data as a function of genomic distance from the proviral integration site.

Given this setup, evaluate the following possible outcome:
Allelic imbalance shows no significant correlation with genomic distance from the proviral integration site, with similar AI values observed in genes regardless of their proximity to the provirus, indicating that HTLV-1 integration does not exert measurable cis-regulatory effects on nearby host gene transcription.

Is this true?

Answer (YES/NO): NO